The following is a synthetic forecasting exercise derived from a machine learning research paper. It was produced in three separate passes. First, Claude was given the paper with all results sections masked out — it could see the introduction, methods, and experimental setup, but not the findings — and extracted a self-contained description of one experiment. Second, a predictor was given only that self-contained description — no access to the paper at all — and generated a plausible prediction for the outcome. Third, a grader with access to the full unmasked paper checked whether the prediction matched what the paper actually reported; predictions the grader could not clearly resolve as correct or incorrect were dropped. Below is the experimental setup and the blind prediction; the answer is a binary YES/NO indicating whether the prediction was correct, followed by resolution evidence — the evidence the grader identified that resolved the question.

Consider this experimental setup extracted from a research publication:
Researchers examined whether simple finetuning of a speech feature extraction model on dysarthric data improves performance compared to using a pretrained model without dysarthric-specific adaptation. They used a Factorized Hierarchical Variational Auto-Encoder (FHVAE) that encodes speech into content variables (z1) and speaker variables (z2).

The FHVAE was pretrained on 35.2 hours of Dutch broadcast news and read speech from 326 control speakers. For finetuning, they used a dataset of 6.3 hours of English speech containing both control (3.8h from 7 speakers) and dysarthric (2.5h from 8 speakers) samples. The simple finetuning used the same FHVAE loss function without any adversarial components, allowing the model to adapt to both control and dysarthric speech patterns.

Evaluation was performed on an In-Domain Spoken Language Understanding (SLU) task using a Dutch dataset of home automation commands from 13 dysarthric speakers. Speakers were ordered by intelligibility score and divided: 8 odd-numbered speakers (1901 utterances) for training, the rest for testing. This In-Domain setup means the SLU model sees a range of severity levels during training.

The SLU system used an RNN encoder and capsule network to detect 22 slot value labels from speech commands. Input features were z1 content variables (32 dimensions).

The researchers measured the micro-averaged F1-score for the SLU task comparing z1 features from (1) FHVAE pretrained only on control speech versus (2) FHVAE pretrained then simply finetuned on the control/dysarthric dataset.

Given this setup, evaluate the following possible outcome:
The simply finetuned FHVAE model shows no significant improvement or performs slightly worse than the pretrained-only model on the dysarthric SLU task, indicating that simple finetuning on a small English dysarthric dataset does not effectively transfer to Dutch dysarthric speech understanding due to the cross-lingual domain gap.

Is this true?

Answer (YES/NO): NO